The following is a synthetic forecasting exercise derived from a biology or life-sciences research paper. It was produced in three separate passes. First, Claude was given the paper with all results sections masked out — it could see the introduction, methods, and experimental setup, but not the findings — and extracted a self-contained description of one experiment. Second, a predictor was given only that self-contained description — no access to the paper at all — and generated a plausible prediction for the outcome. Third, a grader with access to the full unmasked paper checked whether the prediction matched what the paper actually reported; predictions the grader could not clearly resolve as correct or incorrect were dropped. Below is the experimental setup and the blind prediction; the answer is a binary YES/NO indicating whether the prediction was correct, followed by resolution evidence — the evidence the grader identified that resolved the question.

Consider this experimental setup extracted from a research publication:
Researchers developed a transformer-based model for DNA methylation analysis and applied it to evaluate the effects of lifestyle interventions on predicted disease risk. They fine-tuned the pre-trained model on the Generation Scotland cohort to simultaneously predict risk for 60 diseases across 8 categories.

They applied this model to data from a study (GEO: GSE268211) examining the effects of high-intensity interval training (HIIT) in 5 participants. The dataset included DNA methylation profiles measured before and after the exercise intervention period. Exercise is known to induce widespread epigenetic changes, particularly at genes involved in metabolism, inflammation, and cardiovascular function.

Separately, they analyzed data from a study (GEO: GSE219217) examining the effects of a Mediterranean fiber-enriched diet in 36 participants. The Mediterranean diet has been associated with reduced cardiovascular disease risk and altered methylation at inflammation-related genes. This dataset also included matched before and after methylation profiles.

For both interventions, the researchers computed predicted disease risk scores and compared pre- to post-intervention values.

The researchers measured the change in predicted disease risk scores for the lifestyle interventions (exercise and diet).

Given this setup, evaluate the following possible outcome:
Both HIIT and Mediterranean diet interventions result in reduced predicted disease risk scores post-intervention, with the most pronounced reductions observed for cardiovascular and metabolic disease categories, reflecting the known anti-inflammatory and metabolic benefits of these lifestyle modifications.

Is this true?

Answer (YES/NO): NO